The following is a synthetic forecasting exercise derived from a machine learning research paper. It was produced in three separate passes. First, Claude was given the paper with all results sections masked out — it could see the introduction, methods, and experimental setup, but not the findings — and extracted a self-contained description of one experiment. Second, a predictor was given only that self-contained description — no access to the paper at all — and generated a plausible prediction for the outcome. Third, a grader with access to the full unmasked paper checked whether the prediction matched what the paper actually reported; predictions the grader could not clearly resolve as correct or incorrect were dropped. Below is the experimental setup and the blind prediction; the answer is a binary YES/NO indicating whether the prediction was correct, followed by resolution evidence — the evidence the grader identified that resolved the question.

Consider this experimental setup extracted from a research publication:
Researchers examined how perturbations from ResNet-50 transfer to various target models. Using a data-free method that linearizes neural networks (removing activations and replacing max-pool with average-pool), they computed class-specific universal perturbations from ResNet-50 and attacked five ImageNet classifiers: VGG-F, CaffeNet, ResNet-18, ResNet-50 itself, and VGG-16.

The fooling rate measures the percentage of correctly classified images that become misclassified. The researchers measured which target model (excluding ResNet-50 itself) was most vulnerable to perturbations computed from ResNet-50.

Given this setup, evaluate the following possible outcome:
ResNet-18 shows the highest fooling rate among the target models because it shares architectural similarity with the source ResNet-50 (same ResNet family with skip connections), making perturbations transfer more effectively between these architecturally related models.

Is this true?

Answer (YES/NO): NO